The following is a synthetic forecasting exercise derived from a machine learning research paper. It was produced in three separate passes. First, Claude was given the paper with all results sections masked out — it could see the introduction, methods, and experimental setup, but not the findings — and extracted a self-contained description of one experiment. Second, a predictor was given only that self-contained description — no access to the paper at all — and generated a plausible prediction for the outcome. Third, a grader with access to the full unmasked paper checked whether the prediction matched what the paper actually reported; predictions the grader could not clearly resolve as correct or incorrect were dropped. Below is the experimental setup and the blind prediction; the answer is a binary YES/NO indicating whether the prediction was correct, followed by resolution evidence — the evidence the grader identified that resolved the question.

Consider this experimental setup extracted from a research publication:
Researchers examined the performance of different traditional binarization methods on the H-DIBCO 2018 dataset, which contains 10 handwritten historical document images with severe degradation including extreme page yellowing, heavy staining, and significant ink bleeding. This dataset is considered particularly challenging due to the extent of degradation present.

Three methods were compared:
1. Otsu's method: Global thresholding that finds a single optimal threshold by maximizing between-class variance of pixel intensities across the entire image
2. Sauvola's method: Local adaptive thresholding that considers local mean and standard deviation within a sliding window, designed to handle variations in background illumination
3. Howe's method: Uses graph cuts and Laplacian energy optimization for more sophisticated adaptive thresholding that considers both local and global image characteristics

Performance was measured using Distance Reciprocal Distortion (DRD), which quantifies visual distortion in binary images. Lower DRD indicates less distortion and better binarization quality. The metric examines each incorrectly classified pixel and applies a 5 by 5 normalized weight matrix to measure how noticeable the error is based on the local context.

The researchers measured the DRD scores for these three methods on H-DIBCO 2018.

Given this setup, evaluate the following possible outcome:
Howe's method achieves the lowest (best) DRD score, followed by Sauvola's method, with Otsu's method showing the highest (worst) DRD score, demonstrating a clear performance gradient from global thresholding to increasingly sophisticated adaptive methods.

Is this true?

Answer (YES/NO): YES